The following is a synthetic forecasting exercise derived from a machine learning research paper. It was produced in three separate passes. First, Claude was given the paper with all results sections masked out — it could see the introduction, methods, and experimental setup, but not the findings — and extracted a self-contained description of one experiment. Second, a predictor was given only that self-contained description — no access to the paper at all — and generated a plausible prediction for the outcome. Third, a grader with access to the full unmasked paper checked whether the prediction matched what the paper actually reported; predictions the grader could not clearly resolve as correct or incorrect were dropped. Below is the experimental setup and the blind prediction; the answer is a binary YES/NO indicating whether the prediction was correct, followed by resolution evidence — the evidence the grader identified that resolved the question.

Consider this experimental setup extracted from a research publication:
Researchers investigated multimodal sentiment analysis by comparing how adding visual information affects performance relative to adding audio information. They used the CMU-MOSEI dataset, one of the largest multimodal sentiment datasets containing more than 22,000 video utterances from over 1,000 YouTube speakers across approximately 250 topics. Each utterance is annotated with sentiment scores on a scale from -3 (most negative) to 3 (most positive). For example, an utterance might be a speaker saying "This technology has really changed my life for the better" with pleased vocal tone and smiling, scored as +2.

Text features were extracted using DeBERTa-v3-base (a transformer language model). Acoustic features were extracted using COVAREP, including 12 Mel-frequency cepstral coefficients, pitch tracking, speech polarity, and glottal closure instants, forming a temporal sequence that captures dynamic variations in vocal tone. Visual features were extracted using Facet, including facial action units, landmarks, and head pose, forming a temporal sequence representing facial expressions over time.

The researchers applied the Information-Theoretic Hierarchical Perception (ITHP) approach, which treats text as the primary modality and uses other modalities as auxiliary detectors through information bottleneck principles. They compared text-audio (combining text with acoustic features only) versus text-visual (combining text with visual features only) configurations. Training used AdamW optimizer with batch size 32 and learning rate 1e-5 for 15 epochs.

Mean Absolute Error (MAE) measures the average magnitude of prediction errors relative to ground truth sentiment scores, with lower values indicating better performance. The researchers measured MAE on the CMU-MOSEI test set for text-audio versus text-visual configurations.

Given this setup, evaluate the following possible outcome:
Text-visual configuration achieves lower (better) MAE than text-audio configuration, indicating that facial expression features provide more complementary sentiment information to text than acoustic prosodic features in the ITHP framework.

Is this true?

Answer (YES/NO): NO